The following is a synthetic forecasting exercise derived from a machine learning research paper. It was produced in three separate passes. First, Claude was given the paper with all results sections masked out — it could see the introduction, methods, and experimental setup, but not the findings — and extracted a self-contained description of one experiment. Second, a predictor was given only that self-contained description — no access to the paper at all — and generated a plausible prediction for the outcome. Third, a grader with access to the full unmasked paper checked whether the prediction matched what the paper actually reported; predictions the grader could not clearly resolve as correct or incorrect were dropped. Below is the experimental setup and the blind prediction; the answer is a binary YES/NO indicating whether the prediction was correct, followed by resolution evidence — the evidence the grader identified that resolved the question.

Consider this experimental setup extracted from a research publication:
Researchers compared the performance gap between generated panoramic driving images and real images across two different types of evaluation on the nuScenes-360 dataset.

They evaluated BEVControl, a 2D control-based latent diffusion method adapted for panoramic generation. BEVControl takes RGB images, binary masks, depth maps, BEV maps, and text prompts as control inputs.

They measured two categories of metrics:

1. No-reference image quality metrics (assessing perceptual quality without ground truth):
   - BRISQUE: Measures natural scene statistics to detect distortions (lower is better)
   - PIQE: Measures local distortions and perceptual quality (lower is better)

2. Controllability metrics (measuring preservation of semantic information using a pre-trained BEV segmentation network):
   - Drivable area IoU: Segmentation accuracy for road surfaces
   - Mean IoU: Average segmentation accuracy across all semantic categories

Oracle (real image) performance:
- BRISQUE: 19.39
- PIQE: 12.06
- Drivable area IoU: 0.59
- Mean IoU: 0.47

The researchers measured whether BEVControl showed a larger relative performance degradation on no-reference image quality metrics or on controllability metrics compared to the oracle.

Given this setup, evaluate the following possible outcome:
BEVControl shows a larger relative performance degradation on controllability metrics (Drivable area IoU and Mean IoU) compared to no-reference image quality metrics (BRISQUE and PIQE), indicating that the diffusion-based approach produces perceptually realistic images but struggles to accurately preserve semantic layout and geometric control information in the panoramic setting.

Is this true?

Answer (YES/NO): YES